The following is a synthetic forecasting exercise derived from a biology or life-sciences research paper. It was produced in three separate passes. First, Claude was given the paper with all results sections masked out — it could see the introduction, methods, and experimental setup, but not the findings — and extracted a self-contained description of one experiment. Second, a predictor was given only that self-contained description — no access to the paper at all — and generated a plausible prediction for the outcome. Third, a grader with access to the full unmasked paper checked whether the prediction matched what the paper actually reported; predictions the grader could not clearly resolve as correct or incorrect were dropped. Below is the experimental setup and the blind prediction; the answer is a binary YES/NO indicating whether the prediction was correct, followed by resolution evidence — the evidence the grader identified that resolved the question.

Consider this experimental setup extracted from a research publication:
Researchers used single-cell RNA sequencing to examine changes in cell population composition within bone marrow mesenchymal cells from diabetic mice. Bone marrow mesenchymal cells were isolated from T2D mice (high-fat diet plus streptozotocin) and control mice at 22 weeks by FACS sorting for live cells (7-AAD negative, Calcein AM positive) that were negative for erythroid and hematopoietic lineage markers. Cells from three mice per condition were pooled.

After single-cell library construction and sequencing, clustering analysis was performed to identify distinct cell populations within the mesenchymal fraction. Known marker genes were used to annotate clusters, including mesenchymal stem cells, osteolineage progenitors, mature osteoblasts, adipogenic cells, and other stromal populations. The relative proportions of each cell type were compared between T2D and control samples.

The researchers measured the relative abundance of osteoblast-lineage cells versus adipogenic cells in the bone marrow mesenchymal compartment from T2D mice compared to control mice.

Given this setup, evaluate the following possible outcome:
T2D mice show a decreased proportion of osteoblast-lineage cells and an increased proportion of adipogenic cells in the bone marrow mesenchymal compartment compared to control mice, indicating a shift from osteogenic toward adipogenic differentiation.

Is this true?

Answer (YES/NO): NO